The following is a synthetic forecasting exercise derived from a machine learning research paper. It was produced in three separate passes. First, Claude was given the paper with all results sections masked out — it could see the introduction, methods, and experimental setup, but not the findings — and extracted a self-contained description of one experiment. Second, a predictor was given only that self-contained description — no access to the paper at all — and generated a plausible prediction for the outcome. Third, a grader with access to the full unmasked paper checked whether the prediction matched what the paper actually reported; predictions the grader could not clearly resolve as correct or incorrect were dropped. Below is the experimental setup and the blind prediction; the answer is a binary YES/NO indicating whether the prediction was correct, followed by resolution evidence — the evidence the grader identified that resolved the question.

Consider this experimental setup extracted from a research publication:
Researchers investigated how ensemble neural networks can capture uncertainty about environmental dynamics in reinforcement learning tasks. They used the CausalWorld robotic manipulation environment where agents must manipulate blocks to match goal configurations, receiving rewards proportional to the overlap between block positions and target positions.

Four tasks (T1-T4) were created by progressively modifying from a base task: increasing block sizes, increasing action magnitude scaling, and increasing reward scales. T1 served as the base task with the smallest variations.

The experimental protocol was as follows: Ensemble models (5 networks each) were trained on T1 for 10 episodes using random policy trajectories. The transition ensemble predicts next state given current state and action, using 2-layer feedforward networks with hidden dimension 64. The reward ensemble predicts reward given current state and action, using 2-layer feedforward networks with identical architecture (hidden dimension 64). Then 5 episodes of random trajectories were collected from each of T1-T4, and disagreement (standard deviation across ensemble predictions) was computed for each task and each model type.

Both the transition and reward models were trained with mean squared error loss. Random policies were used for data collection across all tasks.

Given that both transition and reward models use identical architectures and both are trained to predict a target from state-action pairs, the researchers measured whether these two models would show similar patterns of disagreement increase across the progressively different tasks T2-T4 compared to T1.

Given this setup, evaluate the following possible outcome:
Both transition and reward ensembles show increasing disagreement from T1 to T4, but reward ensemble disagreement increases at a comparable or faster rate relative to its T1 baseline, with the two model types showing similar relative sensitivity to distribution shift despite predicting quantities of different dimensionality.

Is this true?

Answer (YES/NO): NO